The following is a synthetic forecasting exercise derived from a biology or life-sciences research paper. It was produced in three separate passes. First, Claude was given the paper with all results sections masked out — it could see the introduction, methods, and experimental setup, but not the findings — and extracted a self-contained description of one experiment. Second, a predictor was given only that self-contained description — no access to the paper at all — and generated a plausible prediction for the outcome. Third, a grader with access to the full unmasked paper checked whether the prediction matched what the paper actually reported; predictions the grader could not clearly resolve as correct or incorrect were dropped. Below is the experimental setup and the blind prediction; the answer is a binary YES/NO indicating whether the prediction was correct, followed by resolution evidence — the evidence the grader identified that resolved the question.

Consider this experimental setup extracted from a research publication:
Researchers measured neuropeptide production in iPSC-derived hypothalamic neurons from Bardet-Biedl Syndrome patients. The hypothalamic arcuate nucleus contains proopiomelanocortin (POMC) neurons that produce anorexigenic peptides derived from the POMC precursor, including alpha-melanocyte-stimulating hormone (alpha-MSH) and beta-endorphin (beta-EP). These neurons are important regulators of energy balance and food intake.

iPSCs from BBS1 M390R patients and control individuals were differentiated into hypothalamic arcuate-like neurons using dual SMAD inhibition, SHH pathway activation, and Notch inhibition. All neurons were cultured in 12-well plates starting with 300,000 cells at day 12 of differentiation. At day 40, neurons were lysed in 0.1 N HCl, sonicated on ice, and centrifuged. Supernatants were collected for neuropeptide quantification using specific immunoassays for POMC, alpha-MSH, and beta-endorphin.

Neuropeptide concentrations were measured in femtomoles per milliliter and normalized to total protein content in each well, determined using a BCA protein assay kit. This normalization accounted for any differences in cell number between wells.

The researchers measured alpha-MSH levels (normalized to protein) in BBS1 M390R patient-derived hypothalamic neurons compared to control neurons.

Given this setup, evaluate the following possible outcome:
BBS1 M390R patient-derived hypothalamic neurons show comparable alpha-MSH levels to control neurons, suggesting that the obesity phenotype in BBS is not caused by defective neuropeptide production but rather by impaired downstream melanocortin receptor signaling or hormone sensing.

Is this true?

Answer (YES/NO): NO